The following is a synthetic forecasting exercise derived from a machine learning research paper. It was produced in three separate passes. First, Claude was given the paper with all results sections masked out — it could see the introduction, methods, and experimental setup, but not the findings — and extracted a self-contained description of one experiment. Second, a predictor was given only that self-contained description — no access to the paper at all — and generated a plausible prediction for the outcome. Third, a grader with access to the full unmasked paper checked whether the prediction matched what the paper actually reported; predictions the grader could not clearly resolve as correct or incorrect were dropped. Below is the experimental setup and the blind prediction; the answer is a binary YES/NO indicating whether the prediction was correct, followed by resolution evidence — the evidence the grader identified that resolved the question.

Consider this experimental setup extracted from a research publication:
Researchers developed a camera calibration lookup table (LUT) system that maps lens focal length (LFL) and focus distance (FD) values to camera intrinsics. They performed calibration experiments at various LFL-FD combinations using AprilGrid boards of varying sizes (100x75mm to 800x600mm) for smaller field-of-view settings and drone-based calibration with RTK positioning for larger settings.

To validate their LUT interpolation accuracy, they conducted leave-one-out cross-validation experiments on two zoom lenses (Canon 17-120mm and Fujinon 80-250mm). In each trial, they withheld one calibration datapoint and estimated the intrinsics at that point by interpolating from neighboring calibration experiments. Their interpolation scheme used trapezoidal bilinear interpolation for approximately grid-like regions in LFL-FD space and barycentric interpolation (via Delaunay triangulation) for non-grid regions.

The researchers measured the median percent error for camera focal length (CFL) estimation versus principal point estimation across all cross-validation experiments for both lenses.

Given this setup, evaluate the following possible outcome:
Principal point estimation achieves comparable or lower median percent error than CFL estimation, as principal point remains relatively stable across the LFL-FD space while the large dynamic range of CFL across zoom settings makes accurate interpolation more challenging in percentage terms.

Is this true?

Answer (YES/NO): YES